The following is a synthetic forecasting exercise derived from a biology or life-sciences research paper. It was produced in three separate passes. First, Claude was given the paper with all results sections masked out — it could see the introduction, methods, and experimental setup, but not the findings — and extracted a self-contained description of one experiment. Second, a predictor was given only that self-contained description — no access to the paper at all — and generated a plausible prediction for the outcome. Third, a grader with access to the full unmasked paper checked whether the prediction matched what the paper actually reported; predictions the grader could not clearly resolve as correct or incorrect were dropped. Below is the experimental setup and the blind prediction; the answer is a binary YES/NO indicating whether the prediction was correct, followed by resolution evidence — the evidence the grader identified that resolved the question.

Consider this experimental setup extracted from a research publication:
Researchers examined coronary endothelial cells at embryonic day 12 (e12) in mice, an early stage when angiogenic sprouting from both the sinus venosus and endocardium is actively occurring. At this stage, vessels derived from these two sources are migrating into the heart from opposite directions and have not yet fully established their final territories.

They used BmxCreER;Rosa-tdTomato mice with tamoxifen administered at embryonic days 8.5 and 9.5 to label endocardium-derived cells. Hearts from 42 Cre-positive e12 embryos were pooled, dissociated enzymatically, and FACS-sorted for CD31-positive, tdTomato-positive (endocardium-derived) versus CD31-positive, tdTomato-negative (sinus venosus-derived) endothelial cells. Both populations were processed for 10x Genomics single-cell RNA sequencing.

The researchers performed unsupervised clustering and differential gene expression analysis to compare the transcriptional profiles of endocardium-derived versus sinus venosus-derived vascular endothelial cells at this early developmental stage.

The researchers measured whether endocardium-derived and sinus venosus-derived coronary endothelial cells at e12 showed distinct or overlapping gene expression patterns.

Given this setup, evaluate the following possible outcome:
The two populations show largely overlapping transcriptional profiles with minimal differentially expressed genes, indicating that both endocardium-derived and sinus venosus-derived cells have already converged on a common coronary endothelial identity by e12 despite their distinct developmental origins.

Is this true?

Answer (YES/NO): NO